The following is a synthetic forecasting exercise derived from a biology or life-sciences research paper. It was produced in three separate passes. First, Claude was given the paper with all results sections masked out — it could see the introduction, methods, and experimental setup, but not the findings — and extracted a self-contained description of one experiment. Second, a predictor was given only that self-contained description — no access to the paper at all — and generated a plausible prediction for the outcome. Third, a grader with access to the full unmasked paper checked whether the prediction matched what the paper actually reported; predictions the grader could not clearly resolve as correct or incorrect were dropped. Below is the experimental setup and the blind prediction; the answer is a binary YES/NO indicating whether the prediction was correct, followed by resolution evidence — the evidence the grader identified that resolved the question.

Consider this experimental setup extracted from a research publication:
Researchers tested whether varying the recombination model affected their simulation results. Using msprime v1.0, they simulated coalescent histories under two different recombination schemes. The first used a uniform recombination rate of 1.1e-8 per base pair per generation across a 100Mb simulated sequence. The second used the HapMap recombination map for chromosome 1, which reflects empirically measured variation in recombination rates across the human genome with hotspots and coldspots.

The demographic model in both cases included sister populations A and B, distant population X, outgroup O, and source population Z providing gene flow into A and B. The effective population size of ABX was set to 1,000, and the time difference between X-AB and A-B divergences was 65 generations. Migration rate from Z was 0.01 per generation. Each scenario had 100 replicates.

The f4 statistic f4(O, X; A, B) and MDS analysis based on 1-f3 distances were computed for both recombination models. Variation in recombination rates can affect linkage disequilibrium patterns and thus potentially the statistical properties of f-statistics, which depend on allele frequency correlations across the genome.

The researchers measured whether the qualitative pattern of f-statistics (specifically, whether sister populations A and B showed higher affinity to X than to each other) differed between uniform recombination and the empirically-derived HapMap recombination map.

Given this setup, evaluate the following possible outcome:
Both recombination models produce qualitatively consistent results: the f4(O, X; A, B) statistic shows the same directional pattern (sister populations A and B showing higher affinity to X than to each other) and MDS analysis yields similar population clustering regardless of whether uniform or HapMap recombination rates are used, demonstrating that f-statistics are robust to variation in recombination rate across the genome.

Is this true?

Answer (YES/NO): YES